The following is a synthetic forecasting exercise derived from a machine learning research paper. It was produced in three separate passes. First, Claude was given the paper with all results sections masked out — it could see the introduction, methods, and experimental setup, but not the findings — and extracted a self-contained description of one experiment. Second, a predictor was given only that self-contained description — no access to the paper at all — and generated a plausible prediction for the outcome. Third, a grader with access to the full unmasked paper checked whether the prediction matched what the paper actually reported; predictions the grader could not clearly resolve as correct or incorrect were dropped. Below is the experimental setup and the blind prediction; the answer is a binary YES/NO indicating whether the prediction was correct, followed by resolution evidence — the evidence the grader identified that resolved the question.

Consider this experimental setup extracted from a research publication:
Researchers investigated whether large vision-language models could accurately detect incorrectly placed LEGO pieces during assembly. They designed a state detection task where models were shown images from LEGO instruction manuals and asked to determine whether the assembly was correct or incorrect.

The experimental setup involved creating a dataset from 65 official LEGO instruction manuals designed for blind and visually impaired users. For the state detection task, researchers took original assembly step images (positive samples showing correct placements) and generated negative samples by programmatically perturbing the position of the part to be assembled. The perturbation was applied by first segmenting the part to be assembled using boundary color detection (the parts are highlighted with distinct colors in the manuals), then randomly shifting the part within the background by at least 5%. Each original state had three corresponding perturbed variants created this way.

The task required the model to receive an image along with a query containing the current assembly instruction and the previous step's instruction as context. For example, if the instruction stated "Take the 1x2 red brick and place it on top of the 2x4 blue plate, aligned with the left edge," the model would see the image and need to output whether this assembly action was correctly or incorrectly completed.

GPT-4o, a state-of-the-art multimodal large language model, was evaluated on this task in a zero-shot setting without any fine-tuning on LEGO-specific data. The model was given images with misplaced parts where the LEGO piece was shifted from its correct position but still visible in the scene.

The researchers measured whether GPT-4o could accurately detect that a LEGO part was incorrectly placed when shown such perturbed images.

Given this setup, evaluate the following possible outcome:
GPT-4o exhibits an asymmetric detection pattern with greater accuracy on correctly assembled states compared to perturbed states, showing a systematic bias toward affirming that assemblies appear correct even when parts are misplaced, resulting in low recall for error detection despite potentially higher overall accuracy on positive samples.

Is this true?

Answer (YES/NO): NO